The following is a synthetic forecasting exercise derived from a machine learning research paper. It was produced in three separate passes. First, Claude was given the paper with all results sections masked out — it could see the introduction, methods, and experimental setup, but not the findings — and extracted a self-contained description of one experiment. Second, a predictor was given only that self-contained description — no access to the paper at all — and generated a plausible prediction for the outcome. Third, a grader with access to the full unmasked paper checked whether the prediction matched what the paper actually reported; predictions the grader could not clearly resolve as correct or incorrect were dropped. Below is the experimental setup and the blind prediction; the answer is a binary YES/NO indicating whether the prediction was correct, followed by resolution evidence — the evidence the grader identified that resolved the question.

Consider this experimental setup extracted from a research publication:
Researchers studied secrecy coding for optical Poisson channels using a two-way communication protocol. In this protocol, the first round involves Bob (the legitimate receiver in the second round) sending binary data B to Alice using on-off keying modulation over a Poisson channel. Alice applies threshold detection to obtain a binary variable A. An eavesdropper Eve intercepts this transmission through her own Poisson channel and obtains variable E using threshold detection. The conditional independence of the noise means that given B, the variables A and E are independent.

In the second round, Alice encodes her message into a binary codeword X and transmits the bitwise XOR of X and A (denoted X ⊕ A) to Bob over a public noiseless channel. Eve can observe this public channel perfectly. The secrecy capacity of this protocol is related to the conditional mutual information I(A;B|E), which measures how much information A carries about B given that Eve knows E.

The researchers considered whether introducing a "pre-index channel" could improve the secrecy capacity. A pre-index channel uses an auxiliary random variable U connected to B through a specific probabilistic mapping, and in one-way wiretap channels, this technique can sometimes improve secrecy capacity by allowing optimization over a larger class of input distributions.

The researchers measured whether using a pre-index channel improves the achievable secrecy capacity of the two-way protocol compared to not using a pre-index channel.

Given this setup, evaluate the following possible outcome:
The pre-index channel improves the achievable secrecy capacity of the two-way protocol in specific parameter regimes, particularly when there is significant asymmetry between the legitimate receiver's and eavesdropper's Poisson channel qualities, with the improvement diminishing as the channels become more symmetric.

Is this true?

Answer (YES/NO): NO